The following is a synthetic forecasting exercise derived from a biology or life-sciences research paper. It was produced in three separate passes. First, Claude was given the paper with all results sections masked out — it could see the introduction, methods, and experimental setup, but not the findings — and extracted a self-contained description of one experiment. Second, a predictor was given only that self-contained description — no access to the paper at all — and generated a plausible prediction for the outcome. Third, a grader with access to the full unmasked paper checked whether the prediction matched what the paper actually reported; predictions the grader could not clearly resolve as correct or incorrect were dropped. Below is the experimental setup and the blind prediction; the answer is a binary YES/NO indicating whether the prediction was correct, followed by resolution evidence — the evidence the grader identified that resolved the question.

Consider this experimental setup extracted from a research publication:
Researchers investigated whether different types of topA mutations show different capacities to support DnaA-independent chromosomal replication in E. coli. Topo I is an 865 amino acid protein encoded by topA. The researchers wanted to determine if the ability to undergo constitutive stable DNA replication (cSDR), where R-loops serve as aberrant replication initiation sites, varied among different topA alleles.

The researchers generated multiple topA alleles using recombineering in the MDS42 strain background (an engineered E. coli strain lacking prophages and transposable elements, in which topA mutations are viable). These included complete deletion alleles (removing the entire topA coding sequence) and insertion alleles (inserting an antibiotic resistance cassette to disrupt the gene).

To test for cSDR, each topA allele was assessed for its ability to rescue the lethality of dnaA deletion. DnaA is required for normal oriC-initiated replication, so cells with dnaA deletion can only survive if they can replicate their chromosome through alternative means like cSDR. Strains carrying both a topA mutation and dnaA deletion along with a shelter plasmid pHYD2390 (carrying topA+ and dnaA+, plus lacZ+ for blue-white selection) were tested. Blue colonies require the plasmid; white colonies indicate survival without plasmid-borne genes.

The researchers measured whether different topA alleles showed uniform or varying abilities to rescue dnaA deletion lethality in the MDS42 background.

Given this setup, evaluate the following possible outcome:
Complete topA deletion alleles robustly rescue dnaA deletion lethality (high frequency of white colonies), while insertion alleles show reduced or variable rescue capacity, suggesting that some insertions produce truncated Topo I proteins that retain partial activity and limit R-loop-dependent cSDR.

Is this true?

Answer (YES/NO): NO